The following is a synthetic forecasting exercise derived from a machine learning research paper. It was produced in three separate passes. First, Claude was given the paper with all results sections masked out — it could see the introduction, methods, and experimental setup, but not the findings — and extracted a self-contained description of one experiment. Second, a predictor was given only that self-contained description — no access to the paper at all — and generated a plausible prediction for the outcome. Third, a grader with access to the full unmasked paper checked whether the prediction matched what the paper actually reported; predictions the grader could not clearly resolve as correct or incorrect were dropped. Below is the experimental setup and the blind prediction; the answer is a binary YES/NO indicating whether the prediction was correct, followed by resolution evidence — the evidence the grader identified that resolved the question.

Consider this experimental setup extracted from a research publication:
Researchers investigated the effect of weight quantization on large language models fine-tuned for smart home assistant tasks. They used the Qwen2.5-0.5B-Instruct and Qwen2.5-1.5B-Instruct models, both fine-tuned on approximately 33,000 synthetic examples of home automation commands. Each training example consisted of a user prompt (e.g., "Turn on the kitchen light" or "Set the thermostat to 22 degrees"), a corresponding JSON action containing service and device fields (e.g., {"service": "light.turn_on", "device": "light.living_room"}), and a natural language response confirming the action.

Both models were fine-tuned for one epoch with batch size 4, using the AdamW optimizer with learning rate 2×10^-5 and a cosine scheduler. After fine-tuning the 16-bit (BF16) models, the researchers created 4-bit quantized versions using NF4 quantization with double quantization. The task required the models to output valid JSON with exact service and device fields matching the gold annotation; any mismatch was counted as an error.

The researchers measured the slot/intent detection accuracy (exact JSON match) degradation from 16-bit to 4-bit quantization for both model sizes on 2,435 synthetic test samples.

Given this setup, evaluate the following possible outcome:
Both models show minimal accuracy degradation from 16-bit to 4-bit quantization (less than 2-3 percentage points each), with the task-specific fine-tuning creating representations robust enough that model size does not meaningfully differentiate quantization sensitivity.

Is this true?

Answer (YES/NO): NO